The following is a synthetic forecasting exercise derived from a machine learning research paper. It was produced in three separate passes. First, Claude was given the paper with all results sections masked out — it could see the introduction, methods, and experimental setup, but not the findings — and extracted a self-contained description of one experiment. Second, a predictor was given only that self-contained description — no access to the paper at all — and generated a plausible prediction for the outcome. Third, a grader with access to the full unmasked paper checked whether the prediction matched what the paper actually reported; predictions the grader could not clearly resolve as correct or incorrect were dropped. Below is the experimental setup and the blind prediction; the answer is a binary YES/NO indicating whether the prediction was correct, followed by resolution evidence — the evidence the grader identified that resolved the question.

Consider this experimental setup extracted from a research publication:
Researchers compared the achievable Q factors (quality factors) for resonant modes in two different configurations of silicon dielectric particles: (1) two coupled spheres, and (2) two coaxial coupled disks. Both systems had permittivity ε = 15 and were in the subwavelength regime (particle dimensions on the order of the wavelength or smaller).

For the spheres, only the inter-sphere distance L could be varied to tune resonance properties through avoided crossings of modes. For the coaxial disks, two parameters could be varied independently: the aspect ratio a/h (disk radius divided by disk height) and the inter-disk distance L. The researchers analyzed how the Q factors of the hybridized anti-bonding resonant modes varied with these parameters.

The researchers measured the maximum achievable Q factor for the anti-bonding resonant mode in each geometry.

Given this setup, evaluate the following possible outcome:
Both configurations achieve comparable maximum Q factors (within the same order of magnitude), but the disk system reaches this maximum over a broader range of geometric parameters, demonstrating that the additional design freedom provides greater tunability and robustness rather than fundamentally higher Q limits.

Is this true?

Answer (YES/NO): NO